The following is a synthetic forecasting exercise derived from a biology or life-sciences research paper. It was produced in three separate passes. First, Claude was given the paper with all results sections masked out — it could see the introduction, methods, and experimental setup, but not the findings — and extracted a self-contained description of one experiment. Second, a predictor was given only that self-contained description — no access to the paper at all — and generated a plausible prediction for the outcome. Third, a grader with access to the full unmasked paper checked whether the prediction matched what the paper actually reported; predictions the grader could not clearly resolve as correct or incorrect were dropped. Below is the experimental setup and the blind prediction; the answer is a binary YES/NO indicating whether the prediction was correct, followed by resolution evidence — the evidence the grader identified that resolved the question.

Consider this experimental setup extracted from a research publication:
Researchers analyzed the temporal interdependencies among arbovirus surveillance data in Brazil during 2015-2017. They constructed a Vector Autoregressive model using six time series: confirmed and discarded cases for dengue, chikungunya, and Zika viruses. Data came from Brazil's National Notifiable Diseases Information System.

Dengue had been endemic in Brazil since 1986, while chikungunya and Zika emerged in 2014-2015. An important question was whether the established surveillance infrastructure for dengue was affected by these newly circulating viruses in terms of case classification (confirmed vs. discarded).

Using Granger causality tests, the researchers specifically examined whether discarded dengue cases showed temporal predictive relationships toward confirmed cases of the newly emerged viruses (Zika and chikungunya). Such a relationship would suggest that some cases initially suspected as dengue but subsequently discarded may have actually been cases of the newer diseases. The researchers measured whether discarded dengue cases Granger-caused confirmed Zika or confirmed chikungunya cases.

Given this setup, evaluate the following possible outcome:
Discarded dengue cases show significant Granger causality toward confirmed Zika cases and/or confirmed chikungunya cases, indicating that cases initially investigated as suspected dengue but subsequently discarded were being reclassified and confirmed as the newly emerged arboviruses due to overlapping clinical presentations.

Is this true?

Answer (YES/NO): YES